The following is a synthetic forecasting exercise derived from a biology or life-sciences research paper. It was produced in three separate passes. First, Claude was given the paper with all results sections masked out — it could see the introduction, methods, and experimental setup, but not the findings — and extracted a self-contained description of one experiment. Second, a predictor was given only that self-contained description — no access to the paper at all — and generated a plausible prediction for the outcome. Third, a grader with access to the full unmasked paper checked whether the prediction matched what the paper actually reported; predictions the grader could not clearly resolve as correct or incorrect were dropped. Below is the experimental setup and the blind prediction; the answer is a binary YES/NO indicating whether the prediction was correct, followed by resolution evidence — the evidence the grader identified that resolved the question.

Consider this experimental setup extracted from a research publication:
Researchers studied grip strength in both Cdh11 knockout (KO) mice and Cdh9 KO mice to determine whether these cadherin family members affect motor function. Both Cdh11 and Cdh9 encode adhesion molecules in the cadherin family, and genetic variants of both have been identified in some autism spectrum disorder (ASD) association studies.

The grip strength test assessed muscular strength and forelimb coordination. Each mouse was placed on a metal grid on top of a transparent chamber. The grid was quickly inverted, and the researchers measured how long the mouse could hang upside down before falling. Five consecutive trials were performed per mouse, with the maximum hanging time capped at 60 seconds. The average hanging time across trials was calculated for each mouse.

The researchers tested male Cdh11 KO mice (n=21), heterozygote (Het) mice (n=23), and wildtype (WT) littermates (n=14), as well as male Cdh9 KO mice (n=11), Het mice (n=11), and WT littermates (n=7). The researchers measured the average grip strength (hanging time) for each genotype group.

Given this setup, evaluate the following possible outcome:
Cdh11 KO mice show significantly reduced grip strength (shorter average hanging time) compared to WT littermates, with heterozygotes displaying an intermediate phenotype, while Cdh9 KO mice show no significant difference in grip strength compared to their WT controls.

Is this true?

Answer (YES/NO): NO